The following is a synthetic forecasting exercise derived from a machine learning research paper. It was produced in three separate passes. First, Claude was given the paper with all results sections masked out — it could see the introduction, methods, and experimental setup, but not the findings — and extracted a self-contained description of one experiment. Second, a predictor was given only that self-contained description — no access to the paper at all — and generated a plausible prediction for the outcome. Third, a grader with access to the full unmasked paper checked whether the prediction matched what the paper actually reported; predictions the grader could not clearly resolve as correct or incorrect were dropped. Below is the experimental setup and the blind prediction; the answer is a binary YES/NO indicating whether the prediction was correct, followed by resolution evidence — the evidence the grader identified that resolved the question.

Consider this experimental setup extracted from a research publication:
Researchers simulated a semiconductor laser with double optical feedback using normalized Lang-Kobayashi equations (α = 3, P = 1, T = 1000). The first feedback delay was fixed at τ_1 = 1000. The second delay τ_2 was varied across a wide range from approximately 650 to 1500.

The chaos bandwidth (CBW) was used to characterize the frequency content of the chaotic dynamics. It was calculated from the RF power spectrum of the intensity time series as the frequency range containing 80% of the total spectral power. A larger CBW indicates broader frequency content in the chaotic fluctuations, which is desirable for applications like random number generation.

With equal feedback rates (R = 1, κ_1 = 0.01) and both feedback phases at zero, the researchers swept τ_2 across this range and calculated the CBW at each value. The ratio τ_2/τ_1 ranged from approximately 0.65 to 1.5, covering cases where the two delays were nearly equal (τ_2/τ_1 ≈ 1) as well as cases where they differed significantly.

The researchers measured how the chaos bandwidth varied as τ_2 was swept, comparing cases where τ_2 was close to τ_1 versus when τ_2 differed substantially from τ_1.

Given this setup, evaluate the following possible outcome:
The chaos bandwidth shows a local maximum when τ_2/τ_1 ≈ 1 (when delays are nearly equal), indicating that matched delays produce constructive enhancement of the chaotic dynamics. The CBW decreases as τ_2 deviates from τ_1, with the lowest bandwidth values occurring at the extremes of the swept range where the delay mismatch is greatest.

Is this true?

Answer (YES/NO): NO